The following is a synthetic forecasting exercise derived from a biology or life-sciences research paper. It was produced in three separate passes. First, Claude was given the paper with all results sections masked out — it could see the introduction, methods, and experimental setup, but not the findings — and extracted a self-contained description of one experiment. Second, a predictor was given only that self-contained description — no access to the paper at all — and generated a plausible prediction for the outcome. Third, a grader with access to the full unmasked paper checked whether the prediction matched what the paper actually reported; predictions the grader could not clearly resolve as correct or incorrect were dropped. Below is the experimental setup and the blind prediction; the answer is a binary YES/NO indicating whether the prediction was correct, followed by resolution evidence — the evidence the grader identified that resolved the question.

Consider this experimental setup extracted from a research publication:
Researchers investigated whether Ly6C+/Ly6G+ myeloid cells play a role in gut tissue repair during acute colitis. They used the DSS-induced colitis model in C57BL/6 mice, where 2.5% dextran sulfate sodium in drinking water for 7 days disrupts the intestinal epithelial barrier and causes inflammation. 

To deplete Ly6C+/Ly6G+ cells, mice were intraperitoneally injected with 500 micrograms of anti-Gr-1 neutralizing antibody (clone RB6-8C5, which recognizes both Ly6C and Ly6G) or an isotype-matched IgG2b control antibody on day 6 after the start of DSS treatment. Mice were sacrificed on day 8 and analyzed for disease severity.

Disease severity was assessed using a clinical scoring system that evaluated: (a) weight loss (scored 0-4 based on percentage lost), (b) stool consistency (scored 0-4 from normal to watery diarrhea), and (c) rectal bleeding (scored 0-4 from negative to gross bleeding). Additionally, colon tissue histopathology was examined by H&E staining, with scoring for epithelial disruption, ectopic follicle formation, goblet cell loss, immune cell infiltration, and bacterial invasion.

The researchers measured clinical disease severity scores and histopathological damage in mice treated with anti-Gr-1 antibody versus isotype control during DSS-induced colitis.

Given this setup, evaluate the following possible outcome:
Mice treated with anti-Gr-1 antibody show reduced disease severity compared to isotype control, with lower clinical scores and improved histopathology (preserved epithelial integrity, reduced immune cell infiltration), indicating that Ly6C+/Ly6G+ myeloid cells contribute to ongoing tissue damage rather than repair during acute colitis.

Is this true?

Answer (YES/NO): NO